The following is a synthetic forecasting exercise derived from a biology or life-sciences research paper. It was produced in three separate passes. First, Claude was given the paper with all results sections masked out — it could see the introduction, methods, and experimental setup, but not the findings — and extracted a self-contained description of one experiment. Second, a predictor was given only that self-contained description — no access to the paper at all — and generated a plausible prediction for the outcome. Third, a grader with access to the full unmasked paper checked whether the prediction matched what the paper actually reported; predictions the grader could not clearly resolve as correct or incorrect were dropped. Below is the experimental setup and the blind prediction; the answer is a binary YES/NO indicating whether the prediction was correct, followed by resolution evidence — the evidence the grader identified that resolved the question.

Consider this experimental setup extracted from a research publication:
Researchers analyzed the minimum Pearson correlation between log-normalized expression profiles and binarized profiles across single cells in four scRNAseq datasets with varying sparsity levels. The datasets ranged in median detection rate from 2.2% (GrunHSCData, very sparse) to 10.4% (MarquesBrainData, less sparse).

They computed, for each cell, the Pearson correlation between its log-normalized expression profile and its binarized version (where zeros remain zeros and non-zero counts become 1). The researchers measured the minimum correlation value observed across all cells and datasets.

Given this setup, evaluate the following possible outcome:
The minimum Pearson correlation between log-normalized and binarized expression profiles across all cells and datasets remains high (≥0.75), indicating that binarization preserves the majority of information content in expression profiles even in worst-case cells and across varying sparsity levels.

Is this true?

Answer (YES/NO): NO